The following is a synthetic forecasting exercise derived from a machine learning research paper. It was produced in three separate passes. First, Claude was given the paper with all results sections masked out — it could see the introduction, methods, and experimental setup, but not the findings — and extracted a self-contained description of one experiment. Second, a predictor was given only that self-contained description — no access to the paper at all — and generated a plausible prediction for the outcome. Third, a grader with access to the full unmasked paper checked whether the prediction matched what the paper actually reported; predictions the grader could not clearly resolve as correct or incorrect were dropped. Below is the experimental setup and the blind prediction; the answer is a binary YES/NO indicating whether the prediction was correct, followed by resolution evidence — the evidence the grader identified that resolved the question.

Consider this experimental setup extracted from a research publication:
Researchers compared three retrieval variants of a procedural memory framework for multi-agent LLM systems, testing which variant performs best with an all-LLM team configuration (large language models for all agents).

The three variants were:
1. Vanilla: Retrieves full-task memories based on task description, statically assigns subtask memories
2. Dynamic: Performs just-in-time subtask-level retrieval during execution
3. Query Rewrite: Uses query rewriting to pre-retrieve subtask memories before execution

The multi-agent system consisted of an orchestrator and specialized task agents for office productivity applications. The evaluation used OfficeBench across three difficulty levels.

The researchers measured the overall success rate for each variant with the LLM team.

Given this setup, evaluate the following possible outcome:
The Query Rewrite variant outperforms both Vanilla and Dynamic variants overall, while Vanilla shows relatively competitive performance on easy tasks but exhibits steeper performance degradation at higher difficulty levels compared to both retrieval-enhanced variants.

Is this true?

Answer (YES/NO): NO